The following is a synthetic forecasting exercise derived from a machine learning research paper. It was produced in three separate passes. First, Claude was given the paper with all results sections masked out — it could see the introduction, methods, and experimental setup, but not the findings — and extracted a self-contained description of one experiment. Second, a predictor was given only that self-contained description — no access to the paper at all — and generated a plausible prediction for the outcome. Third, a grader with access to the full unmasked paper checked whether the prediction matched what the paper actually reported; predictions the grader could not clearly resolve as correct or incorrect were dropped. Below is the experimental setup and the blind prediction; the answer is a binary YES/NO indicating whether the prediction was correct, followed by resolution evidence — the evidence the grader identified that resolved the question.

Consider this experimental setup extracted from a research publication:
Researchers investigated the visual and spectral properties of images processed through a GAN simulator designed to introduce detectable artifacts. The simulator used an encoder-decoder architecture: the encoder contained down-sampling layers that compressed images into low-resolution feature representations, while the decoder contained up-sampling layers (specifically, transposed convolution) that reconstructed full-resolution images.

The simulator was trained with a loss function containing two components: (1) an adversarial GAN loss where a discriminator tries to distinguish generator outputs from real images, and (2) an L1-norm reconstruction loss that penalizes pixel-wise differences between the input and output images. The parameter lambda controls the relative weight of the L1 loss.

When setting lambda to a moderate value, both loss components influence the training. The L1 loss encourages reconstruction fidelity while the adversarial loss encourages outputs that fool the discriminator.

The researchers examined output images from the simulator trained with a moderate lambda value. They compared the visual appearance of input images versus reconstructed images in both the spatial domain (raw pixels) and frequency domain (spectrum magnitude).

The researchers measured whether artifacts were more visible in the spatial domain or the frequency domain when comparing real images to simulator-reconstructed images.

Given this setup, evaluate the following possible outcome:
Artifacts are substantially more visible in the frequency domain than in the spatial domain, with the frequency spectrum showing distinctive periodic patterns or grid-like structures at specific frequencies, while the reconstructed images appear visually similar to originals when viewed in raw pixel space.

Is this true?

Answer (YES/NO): YES